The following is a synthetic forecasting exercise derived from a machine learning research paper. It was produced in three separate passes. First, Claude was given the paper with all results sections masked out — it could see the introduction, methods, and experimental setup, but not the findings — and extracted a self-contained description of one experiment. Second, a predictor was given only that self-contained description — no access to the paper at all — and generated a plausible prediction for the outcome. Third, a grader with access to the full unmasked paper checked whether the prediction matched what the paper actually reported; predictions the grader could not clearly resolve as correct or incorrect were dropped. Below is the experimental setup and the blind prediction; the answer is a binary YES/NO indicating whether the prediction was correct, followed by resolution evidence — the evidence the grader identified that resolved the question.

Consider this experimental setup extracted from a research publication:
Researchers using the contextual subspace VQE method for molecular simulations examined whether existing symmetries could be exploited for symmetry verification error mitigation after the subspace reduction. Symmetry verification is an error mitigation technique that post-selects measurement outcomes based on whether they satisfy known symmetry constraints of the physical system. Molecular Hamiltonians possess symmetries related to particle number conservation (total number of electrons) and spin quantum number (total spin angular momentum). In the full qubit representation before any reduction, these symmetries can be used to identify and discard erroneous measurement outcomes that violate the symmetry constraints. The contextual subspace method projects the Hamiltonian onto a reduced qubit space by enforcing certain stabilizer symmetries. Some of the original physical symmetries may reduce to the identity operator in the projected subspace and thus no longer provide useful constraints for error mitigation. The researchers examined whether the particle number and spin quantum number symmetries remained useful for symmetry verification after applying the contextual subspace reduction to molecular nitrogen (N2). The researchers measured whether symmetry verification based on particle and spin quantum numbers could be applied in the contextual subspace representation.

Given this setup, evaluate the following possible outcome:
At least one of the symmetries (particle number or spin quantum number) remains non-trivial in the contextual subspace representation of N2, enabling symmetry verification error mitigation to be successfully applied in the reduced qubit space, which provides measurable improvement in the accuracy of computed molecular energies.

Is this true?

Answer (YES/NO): NO